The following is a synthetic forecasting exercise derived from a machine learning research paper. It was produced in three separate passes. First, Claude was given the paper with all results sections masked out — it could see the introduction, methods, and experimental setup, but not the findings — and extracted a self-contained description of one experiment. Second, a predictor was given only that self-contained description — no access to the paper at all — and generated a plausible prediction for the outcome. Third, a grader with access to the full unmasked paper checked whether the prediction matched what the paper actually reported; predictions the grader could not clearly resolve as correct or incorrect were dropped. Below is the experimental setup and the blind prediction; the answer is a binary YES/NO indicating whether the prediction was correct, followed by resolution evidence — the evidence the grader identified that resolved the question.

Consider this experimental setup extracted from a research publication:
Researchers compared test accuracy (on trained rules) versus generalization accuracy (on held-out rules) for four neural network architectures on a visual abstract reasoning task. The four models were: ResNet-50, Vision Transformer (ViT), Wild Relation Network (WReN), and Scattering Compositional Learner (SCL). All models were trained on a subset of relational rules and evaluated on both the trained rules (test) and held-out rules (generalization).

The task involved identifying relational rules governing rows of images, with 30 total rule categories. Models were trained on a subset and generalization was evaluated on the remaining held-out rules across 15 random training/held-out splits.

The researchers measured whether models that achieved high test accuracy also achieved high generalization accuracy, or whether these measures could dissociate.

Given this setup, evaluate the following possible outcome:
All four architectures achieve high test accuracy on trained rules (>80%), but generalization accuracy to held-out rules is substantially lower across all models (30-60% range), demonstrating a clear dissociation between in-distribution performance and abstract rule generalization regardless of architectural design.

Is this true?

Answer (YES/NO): NO